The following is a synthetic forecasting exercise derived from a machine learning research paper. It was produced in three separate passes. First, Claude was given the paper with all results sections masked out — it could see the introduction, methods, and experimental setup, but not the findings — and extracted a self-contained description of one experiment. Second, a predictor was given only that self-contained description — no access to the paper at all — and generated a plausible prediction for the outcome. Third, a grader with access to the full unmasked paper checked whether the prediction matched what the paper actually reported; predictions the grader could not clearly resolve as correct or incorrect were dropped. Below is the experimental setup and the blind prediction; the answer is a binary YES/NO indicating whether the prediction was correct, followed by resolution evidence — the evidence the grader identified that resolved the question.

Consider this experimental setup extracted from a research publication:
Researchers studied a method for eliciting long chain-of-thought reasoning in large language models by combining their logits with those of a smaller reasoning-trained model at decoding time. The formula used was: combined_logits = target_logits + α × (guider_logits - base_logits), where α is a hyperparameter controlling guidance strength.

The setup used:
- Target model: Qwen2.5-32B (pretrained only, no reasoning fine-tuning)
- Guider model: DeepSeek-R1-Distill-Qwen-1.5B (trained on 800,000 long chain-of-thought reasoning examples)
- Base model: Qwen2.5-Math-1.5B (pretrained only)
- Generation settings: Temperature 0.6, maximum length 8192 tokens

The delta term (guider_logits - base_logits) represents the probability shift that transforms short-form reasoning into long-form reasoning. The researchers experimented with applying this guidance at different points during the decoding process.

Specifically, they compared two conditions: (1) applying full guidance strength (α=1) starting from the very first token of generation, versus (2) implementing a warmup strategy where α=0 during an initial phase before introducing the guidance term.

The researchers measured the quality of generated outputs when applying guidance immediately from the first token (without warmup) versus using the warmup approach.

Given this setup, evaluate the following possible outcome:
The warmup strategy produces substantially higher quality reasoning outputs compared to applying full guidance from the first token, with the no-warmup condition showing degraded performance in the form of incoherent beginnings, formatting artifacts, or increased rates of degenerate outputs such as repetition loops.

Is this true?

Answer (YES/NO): YES